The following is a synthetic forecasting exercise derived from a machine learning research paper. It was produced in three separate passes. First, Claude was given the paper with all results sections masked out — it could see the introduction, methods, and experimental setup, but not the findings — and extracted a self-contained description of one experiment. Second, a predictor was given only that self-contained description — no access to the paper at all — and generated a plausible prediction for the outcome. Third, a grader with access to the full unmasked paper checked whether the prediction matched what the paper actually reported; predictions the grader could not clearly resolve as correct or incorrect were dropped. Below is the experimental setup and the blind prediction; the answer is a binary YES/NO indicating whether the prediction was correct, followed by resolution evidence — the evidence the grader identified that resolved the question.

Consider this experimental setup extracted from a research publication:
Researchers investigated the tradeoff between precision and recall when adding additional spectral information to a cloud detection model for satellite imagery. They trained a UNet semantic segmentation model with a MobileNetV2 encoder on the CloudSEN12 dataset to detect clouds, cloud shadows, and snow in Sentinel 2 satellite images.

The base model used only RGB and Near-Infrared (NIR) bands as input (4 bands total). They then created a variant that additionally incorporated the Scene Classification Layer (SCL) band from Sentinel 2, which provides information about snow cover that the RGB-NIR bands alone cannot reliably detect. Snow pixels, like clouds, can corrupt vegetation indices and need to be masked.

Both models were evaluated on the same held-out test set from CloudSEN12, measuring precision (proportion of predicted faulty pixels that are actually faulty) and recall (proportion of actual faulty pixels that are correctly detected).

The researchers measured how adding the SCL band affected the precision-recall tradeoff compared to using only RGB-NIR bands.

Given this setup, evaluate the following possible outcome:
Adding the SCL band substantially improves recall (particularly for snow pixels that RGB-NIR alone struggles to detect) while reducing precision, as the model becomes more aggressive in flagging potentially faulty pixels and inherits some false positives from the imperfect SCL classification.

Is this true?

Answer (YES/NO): NO